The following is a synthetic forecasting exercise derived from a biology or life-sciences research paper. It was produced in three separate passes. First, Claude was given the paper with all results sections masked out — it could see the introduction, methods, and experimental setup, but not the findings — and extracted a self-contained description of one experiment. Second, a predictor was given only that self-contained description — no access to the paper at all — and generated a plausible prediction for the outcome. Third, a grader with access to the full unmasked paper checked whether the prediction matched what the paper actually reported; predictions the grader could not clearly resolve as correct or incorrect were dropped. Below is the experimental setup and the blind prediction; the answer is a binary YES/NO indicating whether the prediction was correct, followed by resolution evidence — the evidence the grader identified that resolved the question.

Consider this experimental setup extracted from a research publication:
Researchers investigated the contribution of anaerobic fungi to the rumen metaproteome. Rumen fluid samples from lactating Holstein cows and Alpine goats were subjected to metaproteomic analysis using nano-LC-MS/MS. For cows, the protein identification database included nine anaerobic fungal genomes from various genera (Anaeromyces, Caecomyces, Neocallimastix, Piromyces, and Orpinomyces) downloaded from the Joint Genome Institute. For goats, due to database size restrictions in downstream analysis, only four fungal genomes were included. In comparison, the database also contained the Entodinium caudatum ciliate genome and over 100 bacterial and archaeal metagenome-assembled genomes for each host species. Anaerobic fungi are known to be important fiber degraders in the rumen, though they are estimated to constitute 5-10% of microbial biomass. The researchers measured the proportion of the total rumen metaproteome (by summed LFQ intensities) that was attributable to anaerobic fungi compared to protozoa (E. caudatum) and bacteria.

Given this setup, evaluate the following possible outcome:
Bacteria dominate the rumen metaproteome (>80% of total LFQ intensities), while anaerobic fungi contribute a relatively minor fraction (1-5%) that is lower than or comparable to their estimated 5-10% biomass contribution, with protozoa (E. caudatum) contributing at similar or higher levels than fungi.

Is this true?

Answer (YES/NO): NO